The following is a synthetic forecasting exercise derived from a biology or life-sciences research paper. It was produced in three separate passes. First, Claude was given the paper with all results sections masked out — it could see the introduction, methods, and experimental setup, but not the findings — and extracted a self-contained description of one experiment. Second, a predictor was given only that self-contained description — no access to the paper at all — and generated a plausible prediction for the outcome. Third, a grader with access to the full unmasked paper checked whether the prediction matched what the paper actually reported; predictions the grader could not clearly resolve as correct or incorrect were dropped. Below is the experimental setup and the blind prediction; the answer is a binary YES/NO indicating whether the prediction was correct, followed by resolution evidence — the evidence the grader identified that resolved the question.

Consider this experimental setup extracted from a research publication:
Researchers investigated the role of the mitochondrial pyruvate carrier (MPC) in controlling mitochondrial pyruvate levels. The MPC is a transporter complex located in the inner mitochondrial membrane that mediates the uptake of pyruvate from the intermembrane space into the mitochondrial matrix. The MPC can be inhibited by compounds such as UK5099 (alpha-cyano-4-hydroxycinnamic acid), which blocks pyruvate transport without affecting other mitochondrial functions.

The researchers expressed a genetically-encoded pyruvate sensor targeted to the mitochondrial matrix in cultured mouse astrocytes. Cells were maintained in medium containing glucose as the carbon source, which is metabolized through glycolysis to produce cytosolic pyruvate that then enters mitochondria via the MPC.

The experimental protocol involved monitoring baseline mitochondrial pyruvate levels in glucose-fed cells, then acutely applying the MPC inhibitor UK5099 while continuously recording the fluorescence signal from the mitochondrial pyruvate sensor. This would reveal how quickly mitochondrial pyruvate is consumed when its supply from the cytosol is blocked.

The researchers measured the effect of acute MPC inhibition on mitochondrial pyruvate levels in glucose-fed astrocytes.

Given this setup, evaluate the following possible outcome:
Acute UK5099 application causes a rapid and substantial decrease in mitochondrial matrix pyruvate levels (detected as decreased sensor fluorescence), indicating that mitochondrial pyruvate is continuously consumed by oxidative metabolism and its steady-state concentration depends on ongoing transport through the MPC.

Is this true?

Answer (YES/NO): YES